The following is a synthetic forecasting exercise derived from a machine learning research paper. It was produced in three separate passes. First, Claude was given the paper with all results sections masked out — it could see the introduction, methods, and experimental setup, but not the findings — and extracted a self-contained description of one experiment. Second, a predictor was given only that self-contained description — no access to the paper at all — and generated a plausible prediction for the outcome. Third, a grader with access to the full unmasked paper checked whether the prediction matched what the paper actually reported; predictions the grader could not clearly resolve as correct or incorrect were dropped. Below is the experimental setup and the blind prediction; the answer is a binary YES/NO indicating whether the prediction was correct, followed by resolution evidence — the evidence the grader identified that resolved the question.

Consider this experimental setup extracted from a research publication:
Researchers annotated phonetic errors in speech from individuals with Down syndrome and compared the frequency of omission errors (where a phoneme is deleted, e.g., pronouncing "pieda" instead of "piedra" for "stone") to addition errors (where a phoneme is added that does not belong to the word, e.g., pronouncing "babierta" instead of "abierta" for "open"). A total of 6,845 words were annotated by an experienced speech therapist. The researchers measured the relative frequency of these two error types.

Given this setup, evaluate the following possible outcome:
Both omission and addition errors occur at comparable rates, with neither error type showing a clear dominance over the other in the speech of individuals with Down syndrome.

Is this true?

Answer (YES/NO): NO